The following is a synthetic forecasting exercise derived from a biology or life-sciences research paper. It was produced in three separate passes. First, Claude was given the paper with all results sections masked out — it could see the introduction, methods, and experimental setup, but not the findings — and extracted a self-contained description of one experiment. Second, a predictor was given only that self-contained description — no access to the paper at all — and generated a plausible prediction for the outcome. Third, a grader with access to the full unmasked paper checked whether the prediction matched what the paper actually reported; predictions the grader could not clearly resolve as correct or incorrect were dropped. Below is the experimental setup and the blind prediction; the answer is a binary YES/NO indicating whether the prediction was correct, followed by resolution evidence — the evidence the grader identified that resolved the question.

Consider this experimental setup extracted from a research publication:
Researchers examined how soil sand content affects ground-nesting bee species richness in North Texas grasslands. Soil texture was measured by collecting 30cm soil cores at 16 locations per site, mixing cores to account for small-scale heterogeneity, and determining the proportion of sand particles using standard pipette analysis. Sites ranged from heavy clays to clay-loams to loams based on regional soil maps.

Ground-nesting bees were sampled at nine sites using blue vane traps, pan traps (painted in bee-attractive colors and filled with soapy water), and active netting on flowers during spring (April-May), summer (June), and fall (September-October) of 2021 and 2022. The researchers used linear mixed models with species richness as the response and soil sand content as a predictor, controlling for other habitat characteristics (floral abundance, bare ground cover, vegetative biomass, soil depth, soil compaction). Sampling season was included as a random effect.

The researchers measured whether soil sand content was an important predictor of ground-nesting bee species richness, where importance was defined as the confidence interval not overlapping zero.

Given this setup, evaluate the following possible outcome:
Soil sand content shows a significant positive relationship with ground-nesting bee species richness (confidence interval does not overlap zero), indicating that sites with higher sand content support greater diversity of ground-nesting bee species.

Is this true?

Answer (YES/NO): YES